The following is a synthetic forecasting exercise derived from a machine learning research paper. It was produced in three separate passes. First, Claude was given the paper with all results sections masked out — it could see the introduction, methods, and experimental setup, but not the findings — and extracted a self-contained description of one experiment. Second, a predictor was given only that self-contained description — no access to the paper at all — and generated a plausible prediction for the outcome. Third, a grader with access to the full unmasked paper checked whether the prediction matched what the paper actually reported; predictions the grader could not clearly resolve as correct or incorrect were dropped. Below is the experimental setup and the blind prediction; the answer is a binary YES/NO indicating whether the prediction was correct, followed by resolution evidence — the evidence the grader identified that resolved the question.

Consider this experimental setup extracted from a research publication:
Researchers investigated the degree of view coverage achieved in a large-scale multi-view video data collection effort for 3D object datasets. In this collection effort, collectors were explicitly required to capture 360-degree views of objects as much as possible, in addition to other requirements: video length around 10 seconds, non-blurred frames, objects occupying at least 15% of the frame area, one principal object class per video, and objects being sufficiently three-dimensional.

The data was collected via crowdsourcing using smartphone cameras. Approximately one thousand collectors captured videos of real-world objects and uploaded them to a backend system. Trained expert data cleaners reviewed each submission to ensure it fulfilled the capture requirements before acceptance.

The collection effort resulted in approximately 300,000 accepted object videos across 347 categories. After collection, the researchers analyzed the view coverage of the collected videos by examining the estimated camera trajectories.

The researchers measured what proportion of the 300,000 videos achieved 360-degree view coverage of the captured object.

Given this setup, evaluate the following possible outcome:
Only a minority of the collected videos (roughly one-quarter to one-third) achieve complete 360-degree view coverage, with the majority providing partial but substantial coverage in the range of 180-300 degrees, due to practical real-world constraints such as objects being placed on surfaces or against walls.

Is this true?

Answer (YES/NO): NO